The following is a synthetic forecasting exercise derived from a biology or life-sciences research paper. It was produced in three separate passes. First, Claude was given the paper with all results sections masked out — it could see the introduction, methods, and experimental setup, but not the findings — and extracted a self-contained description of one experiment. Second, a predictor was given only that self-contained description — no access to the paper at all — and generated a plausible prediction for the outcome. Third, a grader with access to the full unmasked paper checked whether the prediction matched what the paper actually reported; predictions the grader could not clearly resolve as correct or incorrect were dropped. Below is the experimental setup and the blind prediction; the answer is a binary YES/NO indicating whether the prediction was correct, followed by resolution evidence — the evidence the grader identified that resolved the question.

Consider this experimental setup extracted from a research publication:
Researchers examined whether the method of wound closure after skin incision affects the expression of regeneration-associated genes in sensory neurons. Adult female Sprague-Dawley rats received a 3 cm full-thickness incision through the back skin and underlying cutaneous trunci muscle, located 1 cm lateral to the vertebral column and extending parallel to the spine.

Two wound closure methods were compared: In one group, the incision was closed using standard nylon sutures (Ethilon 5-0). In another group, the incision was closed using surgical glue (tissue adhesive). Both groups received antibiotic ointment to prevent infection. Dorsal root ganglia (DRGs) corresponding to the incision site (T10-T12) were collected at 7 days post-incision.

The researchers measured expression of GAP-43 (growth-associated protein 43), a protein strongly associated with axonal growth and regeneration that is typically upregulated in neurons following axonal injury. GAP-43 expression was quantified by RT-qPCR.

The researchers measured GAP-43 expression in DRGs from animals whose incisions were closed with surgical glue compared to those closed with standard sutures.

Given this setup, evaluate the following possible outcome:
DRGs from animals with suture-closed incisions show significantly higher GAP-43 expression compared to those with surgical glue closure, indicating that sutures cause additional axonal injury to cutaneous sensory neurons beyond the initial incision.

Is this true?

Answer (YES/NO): YES